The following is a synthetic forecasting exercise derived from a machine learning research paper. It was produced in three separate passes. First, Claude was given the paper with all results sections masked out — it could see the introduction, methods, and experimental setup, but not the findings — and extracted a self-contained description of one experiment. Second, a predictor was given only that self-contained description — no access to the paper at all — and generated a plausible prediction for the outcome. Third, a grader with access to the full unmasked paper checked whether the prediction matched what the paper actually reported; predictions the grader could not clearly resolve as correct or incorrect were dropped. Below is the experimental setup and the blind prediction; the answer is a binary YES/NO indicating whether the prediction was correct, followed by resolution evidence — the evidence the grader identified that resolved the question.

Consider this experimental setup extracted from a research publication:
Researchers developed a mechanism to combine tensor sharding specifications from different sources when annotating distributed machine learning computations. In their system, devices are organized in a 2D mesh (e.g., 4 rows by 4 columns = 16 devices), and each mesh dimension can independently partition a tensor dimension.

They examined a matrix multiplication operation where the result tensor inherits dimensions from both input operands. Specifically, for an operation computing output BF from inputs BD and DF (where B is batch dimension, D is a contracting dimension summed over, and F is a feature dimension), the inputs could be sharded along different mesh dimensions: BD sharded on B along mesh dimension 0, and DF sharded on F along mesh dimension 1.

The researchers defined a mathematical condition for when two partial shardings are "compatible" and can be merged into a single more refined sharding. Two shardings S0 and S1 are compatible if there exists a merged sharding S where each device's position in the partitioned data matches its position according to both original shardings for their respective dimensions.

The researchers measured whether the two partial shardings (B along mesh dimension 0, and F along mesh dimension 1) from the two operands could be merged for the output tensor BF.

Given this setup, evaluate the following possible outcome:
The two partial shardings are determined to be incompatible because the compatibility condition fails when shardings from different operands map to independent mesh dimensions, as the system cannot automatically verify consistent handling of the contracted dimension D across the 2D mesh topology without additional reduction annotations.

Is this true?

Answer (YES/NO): NO